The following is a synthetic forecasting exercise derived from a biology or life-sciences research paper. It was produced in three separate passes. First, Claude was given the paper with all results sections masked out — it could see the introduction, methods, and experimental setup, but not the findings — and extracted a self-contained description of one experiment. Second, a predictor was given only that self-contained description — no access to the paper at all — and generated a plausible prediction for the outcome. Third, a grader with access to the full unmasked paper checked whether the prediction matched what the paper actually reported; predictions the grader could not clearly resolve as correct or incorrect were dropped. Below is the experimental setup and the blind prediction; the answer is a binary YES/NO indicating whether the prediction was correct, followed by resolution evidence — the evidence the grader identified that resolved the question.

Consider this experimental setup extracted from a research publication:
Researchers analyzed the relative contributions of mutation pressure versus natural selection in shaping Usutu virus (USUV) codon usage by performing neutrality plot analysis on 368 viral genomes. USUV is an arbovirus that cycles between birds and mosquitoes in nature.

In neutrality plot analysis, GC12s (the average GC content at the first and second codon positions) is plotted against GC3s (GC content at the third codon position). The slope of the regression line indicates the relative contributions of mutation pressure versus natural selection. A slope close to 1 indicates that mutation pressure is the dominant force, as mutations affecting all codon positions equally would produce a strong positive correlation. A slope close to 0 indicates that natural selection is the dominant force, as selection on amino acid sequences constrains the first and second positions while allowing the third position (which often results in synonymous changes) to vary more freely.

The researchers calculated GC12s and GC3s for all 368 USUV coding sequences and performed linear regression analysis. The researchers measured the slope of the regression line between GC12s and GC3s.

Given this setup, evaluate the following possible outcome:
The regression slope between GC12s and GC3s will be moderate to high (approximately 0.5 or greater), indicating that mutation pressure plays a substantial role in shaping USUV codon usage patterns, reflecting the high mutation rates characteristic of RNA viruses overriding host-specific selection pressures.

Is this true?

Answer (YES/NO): NO